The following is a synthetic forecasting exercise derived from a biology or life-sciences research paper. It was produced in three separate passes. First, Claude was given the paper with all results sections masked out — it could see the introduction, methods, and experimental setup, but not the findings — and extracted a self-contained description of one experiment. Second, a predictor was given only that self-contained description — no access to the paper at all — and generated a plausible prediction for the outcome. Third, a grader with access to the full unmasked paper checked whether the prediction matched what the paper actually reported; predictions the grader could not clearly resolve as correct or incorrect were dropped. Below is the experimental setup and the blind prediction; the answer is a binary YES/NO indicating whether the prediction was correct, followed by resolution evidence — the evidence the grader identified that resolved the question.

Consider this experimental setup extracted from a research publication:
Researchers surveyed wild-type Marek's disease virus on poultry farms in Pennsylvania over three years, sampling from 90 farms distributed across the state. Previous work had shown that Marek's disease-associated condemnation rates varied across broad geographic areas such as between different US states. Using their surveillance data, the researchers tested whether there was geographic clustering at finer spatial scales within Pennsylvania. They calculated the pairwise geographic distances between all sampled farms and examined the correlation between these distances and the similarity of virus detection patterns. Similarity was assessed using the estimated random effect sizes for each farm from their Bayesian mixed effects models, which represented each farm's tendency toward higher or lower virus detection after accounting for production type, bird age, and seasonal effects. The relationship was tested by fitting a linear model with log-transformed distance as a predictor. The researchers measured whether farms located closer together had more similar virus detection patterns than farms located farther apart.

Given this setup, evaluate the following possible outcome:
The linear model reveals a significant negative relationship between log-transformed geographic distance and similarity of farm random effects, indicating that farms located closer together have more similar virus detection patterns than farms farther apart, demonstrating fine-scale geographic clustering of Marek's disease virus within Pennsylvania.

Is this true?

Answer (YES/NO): NO